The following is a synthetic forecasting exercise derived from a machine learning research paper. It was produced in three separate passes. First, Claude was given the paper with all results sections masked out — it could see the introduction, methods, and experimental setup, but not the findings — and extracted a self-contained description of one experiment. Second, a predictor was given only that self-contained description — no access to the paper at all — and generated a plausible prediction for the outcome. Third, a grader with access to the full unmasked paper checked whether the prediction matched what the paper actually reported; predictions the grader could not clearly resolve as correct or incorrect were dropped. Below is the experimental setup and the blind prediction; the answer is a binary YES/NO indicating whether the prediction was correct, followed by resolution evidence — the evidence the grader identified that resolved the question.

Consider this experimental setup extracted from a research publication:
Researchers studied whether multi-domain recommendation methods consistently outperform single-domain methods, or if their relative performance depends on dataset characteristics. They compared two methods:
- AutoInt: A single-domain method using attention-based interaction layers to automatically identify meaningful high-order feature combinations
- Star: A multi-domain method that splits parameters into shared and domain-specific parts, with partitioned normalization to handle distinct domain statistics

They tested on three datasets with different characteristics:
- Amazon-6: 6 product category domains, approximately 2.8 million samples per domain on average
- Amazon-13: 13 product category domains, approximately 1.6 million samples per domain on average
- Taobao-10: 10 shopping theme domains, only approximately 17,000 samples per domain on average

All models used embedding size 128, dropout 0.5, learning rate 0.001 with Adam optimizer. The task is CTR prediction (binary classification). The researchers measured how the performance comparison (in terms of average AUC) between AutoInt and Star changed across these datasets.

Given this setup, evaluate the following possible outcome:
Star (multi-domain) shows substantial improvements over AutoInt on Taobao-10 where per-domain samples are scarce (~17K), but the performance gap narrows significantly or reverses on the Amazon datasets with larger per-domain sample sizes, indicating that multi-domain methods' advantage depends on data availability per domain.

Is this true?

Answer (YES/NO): NO